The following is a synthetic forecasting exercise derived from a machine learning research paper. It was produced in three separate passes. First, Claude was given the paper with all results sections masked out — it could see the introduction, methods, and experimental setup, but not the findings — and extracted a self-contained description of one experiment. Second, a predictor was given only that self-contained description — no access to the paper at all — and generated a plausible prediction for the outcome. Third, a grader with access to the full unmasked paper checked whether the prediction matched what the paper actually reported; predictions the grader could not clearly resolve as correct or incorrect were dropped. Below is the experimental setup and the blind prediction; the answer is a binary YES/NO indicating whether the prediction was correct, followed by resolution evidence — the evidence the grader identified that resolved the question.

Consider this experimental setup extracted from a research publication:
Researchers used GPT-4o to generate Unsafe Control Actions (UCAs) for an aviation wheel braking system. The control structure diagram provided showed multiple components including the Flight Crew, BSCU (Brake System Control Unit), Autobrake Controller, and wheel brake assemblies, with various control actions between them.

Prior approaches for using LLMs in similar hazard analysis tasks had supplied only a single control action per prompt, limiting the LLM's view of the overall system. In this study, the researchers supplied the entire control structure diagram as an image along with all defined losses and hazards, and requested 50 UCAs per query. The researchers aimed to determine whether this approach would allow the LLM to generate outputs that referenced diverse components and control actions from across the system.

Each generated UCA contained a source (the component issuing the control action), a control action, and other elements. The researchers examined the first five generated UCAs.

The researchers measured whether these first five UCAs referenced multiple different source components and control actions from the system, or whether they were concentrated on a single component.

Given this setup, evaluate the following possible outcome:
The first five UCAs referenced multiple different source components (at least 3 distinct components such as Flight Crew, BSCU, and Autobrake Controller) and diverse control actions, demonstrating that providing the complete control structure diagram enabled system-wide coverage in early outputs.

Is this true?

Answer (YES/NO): NO